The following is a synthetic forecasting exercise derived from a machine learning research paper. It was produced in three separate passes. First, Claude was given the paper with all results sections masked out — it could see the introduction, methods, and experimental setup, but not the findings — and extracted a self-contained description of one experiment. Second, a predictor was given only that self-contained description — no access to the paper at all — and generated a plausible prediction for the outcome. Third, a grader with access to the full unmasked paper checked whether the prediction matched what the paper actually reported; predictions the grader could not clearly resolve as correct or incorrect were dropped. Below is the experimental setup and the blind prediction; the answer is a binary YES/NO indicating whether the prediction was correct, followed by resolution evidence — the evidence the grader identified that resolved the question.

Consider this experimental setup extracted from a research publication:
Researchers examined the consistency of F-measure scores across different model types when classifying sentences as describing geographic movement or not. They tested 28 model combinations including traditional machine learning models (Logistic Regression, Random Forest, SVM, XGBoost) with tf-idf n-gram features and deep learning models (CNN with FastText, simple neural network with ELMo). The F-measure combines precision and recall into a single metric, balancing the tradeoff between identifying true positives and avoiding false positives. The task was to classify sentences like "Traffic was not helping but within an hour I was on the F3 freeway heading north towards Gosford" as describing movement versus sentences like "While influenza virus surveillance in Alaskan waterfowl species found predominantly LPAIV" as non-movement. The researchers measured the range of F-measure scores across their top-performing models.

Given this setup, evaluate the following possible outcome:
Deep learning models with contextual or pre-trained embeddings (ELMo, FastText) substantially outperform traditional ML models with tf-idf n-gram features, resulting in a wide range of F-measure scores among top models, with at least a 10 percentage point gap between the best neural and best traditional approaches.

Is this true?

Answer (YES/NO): NO